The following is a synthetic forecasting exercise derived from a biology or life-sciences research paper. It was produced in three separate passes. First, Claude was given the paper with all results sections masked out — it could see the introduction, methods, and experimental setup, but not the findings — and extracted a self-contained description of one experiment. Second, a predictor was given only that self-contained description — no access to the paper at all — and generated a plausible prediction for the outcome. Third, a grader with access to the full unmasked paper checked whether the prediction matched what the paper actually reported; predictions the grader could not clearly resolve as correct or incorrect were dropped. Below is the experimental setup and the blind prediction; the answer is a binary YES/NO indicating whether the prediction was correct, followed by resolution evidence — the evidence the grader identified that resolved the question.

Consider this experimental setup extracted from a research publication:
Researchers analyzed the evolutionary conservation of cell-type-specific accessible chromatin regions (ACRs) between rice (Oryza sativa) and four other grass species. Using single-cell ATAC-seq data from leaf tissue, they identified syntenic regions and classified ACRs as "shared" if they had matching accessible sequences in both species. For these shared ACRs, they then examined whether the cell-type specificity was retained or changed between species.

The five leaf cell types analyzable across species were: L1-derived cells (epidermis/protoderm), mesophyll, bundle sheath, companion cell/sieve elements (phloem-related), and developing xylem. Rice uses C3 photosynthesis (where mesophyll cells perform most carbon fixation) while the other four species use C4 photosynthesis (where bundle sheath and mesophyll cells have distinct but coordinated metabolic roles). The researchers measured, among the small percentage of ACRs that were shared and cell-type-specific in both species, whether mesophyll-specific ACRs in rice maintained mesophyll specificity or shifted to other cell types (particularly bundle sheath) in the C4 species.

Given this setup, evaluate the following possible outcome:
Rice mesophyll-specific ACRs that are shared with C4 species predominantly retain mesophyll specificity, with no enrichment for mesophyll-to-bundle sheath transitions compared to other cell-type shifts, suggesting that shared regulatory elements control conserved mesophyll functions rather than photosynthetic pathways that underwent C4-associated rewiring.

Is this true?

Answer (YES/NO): NO